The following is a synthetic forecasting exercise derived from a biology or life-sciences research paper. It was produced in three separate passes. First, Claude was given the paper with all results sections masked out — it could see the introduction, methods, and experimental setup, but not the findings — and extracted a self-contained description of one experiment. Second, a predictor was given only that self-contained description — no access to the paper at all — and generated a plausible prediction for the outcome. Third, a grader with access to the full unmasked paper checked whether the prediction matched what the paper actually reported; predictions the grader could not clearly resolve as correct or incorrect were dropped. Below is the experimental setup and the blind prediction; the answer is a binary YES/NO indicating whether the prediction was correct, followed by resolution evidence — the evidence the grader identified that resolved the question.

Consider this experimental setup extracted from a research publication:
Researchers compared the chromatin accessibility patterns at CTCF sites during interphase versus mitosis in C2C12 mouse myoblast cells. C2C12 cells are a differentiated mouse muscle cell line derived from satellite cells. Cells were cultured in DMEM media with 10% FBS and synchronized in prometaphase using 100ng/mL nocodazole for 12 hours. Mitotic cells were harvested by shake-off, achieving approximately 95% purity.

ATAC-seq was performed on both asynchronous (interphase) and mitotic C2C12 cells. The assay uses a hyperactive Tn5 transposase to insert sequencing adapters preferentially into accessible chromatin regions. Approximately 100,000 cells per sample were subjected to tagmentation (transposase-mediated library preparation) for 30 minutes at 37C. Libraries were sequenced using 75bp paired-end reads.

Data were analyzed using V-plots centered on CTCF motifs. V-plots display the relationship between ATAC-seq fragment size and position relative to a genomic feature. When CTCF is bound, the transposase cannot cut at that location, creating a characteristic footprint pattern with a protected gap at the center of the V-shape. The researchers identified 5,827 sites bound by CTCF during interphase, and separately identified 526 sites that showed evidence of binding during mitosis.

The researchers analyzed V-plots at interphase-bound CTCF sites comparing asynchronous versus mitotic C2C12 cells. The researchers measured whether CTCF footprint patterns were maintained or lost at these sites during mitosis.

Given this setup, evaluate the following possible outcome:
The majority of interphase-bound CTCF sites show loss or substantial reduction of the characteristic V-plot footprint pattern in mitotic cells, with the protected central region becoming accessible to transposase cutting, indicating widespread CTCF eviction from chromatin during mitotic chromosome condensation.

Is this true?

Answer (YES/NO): YES